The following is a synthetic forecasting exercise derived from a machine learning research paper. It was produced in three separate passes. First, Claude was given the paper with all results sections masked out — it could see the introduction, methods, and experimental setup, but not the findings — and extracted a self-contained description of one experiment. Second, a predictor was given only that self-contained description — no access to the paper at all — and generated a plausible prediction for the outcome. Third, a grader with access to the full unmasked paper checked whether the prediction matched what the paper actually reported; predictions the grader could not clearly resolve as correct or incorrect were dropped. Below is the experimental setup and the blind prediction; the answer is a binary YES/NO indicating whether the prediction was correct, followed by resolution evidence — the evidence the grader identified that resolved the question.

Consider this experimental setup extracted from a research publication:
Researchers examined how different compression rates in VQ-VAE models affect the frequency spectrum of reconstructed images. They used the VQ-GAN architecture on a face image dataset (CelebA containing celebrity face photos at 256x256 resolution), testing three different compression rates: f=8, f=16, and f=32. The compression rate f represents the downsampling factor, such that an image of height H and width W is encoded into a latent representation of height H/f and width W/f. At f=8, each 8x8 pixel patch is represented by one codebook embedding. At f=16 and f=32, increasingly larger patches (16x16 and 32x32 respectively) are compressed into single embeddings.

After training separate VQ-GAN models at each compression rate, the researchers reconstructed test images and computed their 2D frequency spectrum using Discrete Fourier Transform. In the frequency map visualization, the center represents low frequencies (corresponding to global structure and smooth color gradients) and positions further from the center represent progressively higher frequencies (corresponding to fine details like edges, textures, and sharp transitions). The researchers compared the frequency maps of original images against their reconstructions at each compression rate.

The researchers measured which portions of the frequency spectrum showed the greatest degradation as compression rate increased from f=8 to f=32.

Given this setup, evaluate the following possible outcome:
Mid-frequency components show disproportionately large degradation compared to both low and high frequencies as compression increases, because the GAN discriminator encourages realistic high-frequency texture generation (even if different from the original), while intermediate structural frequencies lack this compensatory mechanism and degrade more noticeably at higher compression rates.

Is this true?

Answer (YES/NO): NO